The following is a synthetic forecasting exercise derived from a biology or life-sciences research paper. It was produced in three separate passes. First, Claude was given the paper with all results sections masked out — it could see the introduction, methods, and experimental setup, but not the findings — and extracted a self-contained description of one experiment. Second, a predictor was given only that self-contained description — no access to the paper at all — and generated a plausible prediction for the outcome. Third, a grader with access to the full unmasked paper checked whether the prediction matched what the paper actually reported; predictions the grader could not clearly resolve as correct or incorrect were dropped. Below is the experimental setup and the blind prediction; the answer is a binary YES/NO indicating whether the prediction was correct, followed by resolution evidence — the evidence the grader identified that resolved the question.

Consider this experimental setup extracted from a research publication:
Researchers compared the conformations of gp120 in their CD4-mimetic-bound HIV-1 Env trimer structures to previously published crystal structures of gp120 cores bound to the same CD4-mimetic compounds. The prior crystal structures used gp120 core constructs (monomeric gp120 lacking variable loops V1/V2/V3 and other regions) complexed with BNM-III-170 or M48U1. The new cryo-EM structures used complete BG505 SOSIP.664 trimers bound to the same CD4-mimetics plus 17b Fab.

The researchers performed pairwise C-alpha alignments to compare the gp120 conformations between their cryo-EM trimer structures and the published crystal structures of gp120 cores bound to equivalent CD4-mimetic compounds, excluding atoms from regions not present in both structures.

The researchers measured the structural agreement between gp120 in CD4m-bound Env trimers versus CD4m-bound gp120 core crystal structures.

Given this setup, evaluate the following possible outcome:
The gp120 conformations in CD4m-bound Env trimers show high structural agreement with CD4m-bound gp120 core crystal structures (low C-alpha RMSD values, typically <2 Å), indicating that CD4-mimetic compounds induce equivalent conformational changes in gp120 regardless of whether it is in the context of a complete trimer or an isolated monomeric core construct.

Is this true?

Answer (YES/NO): YES